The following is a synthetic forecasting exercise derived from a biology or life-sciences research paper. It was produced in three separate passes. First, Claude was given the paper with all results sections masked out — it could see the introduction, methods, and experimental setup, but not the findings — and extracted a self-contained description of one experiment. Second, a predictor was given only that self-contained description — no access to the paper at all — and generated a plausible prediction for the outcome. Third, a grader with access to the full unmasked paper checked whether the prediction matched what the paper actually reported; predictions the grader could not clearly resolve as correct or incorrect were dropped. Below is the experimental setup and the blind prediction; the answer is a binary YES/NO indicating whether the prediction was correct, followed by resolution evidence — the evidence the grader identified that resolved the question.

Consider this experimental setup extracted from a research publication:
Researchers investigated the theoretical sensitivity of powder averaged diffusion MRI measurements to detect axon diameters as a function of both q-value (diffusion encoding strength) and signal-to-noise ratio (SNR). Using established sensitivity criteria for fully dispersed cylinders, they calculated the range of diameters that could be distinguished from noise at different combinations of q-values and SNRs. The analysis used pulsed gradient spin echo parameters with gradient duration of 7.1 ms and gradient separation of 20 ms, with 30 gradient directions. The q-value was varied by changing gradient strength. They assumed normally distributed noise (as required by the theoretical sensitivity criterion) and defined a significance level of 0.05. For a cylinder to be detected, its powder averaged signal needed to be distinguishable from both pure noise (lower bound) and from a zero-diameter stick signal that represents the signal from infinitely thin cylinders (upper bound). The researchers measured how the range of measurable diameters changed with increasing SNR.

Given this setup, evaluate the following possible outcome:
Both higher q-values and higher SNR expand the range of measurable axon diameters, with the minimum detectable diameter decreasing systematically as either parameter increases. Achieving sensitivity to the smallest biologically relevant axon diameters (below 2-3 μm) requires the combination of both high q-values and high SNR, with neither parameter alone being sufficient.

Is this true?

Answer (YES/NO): NO